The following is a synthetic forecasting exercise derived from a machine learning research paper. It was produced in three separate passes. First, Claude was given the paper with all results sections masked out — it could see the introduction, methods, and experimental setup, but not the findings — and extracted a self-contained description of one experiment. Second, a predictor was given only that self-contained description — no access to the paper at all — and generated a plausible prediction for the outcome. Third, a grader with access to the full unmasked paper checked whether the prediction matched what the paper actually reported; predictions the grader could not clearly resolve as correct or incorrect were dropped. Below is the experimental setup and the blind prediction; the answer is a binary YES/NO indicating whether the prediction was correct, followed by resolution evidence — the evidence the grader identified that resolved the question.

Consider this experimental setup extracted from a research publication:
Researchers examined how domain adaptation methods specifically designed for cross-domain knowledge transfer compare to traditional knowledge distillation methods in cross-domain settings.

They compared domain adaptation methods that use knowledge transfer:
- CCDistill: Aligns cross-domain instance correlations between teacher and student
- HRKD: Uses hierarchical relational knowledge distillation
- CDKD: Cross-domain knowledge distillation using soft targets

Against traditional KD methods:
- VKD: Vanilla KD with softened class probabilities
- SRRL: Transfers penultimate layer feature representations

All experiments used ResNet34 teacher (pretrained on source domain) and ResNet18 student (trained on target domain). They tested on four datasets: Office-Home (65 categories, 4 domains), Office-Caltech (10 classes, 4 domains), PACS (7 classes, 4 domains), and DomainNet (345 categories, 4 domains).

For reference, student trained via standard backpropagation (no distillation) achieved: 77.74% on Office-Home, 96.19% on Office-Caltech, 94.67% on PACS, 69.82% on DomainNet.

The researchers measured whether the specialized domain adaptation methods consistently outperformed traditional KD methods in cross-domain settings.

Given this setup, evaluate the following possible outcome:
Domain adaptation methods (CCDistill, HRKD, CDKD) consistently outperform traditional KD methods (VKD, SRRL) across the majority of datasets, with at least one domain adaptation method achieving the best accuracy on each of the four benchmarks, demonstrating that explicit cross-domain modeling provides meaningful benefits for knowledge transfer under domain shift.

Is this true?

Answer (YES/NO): NO